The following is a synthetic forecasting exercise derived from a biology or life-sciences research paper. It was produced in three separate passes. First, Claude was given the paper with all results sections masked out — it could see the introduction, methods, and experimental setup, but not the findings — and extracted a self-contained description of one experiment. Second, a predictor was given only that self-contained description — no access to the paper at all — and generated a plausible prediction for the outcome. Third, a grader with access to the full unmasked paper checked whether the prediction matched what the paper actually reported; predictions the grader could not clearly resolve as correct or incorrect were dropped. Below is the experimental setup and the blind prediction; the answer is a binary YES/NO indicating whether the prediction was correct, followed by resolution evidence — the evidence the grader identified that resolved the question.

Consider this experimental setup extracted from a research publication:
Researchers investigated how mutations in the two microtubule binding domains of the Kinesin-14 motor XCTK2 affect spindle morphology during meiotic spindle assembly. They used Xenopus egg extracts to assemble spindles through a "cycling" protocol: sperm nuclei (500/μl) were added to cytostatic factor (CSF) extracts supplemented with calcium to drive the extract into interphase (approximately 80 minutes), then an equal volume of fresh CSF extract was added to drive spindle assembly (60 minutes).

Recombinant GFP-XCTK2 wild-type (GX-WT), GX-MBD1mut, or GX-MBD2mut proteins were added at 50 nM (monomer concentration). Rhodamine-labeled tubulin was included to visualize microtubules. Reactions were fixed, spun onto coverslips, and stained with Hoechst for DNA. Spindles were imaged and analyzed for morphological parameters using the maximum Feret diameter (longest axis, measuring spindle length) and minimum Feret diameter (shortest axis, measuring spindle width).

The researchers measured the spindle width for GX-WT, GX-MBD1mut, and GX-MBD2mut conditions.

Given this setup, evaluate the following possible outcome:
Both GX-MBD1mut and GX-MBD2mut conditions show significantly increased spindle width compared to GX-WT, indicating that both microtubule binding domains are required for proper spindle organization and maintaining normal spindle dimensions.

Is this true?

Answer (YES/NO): NO